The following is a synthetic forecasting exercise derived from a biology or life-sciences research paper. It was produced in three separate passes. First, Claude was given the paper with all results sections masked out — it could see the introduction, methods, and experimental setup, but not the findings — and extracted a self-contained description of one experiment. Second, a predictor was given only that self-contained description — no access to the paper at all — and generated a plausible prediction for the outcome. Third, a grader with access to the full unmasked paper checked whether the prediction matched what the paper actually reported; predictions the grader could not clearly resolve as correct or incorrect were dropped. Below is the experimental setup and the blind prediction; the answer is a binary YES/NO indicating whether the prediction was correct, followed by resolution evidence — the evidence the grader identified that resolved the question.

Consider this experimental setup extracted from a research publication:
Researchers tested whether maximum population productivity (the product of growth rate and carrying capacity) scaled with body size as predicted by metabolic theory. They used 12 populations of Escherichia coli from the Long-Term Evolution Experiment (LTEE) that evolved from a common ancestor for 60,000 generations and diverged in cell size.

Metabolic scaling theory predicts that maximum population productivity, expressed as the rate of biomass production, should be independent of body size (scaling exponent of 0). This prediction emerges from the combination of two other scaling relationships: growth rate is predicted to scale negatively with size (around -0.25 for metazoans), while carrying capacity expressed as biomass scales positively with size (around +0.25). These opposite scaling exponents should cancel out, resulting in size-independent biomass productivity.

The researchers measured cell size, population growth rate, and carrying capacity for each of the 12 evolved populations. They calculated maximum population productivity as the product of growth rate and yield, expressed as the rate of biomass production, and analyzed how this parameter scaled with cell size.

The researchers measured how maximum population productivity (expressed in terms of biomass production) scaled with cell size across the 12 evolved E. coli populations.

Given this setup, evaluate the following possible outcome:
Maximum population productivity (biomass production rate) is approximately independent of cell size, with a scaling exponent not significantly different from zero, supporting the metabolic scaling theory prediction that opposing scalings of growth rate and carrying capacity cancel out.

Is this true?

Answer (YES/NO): NO